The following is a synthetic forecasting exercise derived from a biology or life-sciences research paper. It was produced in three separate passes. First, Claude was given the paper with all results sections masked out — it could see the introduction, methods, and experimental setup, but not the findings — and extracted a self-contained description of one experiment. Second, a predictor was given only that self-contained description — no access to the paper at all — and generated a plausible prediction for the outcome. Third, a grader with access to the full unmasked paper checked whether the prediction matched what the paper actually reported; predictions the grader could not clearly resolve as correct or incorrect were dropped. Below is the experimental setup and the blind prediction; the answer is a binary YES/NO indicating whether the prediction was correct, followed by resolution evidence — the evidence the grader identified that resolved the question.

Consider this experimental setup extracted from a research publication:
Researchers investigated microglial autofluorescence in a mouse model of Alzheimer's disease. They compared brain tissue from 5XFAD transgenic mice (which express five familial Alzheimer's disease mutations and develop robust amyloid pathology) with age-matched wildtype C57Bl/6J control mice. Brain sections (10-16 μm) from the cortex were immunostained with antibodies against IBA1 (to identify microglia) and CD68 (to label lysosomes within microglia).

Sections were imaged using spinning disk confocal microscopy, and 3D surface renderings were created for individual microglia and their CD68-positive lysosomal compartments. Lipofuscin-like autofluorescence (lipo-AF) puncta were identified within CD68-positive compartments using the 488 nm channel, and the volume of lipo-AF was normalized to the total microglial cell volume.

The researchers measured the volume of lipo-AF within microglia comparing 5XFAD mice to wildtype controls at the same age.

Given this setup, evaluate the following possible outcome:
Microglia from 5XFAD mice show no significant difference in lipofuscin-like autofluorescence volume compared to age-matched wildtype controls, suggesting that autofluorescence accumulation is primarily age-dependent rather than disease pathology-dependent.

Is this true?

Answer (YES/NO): YES